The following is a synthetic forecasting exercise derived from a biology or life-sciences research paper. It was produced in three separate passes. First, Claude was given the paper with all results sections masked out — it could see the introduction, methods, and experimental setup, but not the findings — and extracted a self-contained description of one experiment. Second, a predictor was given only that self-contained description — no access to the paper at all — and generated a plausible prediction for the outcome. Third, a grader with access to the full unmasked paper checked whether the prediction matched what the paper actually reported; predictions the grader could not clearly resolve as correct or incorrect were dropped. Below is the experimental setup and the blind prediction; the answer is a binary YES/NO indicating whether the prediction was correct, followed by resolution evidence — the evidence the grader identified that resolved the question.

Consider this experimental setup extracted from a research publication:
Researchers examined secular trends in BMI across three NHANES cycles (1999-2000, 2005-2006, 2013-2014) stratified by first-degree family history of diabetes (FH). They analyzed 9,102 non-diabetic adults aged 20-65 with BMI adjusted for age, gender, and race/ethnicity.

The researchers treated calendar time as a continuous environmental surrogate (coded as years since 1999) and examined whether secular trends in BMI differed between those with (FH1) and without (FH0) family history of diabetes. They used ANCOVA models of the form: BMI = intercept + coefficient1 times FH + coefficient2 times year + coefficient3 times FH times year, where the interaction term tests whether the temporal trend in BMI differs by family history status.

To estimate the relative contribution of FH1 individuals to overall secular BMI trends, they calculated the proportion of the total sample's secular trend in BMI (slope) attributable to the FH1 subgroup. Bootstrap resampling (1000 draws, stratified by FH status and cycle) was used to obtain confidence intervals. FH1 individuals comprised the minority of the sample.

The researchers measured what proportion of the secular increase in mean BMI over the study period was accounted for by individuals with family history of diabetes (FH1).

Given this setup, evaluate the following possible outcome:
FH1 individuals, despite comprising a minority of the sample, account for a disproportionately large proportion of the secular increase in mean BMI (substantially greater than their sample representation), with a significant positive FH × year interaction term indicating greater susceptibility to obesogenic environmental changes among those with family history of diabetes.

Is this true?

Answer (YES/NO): YES